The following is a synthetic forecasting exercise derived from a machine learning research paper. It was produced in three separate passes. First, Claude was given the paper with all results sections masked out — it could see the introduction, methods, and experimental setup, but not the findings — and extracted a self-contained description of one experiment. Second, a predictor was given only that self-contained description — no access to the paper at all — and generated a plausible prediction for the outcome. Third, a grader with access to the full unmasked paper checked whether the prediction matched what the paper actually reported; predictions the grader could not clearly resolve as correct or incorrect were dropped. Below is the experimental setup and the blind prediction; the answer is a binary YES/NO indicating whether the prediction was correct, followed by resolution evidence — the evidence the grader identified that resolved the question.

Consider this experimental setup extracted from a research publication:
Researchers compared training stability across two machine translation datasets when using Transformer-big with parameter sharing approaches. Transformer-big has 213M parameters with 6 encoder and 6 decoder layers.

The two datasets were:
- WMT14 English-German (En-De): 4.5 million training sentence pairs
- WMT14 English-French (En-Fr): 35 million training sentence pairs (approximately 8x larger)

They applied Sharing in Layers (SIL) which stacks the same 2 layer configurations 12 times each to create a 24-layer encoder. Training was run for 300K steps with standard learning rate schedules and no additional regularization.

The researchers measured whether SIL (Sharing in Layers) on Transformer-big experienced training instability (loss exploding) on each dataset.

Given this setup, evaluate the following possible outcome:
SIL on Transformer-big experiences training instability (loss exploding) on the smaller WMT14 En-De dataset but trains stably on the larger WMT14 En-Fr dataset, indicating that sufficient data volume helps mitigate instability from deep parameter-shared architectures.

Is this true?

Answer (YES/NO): YES